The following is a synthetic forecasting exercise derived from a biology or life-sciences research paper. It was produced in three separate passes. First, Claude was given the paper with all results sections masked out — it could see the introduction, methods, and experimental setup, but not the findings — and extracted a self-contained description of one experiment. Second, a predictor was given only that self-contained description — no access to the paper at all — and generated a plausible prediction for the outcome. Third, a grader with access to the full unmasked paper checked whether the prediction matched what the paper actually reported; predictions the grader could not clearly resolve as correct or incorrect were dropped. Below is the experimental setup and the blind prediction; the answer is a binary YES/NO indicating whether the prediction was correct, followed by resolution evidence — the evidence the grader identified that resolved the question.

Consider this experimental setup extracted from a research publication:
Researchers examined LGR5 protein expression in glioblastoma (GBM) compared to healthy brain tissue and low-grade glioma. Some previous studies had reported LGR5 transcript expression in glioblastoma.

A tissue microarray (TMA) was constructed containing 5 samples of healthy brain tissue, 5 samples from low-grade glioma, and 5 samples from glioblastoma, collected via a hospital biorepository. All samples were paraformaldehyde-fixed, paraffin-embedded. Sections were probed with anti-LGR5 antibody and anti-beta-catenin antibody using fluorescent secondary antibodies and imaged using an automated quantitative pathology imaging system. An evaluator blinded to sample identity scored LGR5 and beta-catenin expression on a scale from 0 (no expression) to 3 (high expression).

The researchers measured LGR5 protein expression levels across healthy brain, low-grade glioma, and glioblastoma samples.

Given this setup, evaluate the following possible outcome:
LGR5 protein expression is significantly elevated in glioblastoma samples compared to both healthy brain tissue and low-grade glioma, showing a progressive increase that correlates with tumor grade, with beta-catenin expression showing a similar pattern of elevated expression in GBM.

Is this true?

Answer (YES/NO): NO